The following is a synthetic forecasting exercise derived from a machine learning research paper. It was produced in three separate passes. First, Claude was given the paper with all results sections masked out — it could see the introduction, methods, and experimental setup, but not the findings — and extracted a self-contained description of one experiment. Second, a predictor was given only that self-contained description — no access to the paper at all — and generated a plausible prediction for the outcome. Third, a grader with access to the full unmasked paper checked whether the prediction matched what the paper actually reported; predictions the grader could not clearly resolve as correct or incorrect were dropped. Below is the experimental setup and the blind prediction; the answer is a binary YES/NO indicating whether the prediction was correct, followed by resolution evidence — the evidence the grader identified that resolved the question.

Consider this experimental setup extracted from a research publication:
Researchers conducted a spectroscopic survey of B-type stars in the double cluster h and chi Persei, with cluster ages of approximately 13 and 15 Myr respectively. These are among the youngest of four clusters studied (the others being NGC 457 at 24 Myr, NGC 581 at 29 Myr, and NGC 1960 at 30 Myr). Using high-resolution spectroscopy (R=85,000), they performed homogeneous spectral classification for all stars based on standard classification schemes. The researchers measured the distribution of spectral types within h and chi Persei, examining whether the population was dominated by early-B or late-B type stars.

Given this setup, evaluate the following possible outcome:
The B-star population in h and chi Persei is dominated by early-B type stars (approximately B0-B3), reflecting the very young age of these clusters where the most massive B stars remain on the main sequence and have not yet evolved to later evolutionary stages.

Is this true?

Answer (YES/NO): YES